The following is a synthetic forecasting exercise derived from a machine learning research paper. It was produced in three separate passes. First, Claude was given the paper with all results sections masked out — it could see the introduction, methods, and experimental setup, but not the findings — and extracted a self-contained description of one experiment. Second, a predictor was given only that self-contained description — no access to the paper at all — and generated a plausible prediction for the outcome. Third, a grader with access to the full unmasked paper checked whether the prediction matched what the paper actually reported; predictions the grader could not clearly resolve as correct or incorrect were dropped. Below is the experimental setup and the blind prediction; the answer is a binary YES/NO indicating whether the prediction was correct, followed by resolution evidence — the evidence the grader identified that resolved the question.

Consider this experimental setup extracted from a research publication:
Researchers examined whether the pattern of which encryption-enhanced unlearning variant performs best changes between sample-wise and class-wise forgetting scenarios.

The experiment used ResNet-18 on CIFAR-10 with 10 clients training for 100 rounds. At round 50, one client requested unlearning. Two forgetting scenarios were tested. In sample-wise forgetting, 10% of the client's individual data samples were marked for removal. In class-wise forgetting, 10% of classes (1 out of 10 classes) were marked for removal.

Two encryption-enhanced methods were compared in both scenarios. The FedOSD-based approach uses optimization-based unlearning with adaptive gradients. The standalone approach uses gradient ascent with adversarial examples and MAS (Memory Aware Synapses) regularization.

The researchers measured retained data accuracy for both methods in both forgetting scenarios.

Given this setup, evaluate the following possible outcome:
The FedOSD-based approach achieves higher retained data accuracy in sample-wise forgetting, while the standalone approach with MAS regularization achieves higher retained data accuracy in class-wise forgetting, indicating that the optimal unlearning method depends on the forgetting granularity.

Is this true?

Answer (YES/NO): NO